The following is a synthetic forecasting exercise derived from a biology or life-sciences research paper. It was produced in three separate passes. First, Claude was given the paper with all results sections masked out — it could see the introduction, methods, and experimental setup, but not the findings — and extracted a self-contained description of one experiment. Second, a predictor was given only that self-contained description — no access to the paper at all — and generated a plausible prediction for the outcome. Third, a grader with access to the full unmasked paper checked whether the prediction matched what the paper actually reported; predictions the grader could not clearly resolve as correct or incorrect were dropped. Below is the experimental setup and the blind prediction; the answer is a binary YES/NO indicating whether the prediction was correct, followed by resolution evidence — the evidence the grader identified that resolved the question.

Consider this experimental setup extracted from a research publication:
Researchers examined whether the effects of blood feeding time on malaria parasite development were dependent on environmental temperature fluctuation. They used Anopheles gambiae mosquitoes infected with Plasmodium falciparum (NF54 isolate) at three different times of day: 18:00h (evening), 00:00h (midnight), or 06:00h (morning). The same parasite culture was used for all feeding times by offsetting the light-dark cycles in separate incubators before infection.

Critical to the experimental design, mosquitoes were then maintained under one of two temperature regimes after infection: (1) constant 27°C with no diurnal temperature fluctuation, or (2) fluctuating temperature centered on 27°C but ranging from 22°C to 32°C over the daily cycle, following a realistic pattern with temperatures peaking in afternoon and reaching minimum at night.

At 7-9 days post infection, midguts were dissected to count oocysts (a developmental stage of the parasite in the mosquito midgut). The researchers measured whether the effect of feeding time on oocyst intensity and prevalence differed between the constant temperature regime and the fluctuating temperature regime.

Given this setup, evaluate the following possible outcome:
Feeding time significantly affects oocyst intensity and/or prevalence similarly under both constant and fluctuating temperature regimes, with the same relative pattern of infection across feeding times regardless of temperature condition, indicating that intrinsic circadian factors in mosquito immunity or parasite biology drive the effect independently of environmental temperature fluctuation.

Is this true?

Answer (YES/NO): NO